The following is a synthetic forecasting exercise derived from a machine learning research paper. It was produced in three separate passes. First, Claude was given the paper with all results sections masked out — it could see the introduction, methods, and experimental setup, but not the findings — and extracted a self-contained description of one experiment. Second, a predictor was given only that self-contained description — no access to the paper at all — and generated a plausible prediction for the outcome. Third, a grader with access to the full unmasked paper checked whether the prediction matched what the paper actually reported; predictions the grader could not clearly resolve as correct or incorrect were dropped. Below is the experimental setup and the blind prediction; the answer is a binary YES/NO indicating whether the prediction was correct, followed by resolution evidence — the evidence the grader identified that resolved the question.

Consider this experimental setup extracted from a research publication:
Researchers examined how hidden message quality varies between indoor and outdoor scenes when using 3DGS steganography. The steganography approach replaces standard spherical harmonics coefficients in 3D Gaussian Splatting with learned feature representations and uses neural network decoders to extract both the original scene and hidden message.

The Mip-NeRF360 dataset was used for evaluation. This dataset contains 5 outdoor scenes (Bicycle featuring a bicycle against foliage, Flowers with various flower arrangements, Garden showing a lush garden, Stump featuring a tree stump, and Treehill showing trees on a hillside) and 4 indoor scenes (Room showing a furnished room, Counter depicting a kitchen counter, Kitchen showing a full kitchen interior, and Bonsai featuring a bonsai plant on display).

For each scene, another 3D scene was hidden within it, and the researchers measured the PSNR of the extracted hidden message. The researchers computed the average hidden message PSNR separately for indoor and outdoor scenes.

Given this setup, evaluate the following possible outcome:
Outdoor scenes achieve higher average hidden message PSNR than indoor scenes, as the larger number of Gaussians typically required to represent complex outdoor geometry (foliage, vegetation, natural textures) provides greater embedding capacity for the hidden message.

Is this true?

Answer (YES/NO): YES